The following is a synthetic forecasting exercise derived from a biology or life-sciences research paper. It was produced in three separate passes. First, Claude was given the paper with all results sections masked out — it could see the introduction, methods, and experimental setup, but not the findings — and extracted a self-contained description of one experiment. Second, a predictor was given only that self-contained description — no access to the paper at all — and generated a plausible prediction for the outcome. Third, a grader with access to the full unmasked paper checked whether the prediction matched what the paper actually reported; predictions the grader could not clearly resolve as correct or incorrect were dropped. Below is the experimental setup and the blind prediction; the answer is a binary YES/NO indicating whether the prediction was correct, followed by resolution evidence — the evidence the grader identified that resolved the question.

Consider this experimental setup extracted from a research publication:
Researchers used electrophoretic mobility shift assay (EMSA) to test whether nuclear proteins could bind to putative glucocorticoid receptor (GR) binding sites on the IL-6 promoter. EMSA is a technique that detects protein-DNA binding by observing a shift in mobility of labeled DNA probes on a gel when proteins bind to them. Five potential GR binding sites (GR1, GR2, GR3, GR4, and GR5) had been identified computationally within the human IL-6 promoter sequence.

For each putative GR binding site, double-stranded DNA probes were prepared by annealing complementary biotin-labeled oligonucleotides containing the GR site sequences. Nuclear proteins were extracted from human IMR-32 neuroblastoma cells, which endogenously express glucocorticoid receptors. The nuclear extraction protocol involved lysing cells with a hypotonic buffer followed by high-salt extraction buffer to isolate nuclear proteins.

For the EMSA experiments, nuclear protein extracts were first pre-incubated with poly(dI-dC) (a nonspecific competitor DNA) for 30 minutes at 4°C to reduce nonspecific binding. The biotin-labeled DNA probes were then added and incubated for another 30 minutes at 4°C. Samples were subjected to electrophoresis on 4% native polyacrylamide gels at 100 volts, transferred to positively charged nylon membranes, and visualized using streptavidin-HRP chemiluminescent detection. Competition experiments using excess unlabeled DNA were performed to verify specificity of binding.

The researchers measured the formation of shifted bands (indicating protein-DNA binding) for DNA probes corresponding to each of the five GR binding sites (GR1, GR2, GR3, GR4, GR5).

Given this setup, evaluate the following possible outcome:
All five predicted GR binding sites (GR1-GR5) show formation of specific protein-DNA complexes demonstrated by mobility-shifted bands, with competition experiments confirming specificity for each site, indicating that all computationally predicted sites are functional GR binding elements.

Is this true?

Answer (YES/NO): NO